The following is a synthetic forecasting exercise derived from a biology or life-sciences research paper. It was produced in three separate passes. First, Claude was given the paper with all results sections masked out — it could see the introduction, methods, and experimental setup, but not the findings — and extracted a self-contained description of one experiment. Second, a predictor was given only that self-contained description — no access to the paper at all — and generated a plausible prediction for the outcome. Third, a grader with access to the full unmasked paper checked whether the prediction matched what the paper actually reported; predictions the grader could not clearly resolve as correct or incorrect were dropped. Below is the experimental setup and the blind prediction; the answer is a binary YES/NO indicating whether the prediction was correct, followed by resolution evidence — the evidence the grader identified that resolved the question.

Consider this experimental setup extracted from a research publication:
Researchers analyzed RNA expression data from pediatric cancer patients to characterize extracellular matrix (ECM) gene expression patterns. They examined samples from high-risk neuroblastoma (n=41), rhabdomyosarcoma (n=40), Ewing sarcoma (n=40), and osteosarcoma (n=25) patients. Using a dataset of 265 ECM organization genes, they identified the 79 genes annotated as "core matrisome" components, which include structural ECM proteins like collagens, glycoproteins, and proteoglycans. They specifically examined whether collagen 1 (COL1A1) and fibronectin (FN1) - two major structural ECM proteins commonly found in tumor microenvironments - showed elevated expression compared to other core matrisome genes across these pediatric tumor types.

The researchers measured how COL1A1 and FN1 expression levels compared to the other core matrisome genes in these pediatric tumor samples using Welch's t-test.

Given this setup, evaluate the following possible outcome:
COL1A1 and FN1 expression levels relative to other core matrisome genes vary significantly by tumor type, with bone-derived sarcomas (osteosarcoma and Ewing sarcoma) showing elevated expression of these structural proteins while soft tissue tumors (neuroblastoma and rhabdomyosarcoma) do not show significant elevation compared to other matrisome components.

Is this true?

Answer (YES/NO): NO